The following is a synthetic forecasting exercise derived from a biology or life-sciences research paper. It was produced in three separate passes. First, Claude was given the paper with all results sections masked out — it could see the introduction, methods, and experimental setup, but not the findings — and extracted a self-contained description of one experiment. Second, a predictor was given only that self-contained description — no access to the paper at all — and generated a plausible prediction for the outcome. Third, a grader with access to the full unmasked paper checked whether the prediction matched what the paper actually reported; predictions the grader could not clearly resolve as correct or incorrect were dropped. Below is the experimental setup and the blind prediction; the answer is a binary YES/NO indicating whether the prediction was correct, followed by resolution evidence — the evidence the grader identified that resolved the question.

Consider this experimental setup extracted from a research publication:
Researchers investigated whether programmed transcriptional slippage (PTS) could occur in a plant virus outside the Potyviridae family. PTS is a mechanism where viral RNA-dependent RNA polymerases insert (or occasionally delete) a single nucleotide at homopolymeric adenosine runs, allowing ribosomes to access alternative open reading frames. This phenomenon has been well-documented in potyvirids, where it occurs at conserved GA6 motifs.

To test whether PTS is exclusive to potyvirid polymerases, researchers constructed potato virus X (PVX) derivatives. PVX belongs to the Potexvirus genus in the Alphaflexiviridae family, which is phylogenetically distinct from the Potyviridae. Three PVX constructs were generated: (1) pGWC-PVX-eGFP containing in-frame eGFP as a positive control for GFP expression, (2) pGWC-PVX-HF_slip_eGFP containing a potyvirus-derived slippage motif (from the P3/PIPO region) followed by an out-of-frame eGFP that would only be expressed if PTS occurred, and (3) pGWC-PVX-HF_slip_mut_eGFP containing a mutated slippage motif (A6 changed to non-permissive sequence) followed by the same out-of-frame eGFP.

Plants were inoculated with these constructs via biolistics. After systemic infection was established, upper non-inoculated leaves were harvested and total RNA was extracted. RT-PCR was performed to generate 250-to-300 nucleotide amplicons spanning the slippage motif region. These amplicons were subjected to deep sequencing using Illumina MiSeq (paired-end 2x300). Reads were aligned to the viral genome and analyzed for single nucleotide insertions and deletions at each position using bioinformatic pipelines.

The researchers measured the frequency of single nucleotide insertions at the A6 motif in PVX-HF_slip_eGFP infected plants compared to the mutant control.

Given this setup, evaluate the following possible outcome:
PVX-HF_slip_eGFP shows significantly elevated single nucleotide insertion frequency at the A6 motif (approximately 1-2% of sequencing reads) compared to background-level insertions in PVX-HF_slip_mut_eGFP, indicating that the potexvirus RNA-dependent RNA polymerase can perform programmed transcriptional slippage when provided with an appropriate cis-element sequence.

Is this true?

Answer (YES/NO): NO